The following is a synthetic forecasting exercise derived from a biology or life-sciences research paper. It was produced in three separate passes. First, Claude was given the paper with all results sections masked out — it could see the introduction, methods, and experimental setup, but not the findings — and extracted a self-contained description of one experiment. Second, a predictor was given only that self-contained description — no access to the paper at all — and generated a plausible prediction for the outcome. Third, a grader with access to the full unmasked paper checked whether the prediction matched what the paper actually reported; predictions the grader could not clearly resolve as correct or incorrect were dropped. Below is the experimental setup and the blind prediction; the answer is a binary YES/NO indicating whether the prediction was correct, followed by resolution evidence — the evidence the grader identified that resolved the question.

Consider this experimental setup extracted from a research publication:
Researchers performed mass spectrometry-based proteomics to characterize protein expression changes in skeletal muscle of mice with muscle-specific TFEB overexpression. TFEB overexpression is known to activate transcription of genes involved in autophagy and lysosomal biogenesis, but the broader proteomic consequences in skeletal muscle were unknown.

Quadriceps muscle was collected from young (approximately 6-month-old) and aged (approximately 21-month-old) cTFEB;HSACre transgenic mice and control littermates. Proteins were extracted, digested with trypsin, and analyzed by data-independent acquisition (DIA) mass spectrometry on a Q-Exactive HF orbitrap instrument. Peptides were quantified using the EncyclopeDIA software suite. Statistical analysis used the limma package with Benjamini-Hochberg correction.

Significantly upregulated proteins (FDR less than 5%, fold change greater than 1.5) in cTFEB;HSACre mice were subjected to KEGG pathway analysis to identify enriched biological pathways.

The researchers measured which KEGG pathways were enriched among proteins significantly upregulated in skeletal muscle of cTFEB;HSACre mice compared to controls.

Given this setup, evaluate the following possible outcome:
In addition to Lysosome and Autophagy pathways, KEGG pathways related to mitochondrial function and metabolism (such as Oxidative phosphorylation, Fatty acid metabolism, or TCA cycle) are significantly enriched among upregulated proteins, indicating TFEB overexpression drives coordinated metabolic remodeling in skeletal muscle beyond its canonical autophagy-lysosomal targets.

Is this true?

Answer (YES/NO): YES